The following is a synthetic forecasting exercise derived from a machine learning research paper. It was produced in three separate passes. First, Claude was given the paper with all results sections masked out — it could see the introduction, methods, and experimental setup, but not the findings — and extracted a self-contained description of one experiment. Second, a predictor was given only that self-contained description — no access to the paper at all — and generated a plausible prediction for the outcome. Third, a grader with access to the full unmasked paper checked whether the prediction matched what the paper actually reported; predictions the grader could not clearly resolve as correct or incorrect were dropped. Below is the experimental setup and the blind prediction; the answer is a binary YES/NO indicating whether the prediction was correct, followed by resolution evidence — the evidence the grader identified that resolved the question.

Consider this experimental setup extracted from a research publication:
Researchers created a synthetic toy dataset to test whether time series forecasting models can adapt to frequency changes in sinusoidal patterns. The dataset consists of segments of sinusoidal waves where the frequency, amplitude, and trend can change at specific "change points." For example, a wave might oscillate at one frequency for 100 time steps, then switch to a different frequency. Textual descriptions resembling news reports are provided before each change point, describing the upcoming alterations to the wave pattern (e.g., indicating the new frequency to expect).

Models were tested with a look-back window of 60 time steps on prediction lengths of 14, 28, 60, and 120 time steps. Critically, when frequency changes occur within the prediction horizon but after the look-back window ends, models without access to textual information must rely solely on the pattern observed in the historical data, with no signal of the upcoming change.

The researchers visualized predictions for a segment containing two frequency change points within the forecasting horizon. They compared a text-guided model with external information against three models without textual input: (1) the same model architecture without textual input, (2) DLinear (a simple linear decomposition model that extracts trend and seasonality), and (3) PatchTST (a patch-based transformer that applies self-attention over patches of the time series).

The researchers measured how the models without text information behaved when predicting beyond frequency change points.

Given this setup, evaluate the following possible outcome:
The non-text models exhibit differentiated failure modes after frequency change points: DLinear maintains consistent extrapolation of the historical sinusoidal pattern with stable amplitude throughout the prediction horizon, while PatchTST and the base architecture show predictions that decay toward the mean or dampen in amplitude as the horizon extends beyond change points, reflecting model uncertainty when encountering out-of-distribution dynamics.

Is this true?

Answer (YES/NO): NO